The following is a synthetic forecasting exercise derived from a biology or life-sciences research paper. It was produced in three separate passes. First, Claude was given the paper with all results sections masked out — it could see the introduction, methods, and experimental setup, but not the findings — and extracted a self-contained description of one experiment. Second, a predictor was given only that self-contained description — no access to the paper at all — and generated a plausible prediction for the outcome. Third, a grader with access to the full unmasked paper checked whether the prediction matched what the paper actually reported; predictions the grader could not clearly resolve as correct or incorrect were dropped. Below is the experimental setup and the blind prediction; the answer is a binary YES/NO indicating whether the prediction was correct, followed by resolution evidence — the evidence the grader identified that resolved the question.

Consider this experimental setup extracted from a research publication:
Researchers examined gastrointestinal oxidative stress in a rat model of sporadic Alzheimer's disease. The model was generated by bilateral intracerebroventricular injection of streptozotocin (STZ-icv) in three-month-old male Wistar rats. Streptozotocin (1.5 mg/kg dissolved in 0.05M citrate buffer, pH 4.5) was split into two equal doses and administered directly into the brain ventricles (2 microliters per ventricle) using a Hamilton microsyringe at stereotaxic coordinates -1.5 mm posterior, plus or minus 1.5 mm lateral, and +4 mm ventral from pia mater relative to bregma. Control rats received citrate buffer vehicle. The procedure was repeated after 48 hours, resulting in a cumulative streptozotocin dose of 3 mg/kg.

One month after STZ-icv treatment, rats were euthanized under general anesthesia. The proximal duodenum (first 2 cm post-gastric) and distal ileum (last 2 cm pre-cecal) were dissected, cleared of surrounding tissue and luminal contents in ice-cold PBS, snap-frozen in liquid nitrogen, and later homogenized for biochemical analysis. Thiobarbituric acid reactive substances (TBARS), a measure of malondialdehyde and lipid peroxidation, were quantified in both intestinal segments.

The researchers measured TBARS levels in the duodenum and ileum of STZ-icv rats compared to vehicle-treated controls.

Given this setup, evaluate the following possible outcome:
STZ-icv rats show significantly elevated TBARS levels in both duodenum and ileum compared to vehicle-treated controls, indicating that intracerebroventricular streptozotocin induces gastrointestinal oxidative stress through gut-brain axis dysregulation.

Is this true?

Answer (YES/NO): NO